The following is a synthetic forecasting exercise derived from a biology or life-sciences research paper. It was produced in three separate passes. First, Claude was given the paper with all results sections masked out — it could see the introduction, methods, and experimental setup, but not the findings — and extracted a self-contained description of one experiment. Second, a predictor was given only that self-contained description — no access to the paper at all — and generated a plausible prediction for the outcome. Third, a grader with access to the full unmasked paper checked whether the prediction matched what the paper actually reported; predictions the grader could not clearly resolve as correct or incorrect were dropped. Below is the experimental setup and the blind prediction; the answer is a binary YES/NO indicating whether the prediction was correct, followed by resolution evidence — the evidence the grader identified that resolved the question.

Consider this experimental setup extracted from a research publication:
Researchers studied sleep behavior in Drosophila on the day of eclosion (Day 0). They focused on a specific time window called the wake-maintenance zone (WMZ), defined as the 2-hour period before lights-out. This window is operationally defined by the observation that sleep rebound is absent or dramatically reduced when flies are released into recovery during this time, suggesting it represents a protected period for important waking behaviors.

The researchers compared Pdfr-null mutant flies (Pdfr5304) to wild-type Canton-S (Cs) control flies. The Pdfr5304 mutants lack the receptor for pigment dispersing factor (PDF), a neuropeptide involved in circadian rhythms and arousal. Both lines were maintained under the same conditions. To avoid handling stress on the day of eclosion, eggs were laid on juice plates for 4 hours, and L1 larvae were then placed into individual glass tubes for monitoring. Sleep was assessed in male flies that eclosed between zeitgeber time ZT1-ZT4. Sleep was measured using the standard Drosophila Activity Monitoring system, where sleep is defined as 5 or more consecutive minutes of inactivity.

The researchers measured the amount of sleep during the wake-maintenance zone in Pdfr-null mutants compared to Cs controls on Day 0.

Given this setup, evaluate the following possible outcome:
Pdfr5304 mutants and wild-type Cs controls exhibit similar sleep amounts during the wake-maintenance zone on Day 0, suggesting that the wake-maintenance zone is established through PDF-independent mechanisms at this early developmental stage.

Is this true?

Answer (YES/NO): NO